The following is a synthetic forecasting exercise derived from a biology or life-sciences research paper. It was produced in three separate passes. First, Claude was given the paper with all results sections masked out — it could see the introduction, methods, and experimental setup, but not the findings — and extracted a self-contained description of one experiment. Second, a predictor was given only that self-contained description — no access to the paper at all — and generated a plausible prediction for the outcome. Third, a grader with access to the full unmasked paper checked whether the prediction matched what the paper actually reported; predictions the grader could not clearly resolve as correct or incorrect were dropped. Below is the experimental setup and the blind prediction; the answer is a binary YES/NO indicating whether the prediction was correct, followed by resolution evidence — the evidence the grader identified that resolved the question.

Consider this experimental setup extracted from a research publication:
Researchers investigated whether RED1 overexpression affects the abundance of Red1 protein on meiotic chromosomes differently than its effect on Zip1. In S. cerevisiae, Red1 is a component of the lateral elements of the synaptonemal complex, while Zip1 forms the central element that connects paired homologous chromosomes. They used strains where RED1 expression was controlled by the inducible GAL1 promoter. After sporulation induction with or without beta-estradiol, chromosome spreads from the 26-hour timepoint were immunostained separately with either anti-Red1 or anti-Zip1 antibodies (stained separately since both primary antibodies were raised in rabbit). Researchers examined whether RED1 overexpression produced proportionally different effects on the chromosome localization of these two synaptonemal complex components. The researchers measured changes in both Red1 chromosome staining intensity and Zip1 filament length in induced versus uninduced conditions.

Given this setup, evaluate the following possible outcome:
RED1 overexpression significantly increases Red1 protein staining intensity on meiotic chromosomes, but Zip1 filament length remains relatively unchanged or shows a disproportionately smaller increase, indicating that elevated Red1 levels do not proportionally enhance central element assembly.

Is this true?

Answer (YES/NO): NO